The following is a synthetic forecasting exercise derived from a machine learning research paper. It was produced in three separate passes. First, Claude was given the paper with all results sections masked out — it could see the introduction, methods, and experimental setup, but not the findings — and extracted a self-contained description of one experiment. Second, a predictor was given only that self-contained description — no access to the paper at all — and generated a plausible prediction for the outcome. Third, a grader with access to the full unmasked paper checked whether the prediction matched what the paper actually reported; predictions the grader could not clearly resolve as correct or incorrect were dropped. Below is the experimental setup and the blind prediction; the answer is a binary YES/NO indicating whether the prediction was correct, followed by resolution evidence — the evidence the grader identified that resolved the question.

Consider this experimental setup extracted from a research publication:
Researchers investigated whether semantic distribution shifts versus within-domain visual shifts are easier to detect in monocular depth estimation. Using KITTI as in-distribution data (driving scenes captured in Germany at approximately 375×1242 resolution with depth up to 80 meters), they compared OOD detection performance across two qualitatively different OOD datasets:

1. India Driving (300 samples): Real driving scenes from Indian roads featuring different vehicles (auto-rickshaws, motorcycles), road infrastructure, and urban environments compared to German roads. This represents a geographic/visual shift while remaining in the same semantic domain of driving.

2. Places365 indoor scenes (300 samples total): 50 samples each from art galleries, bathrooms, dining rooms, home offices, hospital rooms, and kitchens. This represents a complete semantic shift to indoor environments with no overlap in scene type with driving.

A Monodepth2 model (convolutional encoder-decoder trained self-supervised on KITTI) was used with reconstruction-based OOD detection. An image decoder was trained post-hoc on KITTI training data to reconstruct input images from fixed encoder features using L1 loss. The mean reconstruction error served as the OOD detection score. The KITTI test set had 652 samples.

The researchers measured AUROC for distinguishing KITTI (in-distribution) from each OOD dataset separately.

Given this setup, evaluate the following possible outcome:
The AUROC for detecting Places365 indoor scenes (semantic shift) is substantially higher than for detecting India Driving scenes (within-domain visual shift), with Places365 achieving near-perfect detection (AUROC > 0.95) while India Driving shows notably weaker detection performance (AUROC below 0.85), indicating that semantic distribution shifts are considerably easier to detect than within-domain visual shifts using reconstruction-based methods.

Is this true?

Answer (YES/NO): NO